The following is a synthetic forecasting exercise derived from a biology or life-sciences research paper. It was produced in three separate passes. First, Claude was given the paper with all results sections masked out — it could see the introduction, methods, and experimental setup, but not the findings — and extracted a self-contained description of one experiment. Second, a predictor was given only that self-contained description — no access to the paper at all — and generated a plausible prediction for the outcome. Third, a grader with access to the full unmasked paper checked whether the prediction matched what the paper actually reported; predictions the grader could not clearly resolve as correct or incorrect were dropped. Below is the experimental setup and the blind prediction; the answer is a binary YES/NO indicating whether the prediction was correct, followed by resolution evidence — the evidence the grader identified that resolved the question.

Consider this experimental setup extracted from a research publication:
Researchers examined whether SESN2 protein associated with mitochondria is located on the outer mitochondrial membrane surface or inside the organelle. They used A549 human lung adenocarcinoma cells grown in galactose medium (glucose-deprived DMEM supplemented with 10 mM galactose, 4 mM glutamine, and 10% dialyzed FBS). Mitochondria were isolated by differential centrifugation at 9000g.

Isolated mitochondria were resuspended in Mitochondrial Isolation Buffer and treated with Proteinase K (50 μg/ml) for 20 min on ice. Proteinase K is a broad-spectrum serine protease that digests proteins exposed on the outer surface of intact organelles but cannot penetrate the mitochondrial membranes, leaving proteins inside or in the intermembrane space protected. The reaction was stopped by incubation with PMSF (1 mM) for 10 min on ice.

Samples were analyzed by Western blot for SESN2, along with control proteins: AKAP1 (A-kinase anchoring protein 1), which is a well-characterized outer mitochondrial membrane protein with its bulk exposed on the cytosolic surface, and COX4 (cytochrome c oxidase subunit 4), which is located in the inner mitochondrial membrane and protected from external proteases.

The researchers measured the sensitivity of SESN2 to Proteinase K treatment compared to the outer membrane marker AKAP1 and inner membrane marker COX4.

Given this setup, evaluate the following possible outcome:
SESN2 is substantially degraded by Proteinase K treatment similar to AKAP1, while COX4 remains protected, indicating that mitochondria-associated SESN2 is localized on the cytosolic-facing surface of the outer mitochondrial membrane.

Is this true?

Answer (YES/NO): NO